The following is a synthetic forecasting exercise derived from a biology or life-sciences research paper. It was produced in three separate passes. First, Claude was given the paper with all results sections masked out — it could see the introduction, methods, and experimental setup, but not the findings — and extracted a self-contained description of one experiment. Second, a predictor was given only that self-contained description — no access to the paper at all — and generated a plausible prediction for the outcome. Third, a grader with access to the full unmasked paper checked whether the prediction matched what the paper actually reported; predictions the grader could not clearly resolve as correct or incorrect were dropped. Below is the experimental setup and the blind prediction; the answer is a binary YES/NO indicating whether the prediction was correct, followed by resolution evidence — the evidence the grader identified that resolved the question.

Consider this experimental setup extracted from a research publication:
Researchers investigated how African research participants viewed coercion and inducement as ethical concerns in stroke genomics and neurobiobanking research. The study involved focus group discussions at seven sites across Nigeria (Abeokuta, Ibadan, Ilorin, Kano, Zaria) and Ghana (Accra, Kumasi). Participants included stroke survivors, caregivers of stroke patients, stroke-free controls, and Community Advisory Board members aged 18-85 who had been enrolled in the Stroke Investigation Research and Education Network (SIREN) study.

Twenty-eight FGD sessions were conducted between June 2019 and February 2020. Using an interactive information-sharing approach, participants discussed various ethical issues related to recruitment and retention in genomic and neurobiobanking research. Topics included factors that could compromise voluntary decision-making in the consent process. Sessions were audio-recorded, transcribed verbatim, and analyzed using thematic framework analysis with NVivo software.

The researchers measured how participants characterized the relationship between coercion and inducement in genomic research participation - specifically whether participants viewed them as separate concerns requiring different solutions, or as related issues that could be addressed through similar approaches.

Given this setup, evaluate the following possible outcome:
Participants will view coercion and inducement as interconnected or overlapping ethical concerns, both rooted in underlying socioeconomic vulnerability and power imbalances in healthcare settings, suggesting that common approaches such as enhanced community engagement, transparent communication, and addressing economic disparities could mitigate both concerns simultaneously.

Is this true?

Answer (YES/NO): NO